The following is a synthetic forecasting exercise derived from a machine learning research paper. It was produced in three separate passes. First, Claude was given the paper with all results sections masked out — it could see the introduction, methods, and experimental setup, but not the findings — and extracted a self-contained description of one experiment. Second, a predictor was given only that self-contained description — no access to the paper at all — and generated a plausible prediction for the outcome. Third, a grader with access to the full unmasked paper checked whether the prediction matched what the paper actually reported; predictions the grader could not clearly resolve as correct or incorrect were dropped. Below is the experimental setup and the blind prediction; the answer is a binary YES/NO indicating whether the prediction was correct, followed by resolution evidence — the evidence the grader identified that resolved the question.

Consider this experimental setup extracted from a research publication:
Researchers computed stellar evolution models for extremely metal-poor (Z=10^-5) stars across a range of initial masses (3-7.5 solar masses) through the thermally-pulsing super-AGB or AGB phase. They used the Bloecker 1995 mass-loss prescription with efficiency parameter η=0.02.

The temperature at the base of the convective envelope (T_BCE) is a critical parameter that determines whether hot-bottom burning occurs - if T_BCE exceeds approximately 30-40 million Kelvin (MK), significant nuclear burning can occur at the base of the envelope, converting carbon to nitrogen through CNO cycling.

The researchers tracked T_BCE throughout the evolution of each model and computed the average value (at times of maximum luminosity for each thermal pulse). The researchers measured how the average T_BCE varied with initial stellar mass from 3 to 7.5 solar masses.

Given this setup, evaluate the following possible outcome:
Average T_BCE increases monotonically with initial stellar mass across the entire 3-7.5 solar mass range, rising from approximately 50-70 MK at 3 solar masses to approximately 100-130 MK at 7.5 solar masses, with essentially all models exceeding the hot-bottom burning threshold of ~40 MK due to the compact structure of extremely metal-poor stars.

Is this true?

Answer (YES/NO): NO